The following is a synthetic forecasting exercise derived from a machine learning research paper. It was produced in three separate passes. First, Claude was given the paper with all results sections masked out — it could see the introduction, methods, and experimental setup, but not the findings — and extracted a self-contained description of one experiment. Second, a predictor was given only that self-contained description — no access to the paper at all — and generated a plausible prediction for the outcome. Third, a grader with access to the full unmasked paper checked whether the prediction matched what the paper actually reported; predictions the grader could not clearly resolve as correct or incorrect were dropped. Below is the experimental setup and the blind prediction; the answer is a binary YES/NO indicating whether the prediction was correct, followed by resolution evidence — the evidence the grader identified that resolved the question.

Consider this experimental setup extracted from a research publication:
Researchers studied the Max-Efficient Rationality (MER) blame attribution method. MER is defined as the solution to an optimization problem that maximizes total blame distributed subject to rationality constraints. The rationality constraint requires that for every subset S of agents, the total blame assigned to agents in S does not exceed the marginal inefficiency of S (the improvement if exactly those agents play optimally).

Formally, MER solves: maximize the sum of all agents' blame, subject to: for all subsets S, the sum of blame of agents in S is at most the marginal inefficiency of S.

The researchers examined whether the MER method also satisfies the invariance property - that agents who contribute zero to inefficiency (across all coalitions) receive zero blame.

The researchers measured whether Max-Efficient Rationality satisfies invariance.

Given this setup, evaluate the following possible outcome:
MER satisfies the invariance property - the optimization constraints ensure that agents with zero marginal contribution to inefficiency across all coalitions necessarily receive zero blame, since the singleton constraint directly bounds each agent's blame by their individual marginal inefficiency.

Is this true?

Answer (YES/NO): YES